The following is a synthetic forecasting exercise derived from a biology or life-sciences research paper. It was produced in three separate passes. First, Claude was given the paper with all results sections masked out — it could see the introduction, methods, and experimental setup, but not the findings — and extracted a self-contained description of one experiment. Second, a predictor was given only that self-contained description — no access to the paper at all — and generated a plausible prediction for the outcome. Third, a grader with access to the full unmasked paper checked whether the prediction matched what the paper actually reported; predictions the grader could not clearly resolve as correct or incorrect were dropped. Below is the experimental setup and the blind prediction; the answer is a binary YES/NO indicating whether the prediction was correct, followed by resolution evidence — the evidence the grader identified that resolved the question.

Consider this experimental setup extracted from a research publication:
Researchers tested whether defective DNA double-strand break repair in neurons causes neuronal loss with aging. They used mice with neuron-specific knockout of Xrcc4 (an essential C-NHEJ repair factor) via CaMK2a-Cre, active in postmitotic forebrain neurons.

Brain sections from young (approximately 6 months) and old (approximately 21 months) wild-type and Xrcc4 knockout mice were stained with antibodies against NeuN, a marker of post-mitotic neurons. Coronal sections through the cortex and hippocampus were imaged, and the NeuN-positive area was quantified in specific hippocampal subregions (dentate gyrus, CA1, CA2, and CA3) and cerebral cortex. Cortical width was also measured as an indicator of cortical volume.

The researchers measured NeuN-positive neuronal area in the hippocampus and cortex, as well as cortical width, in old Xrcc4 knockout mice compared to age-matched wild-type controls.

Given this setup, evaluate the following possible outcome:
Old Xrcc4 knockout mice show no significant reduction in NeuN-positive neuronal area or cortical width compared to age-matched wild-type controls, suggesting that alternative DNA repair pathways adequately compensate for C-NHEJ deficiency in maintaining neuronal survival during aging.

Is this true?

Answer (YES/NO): NO